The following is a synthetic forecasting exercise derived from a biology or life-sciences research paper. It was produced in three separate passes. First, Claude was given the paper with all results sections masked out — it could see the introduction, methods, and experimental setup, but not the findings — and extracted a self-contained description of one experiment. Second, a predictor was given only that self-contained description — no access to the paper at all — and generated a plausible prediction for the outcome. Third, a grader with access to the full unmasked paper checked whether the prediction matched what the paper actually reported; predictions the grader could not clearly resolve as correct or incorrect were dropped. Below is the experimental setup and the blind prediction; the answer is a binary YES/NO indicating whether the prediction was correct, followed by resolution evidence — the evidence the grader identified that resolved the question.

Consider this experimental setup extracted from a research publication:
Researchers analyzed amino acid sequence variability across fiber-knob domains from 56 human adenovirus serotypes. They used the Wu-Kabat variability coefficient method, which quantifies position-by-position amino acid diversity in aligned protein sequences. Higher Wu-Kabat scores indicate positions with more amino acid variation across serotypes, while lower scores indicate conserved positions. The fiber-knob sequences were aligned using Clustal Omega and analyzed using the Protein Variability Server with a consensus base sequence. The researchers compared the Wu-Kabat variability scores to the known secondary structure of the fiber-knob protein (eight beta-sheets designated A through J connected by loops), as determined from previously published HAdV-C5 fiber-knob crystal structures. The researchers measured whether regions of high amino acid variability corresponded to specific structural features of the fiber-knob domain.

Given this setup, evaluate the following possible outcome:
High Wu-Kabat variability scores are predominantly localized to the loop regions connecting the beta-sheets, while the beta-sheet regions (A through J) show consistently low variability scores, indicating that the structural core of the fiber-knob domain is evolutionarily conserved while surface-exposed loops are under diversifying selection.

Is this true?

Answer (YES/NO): YES